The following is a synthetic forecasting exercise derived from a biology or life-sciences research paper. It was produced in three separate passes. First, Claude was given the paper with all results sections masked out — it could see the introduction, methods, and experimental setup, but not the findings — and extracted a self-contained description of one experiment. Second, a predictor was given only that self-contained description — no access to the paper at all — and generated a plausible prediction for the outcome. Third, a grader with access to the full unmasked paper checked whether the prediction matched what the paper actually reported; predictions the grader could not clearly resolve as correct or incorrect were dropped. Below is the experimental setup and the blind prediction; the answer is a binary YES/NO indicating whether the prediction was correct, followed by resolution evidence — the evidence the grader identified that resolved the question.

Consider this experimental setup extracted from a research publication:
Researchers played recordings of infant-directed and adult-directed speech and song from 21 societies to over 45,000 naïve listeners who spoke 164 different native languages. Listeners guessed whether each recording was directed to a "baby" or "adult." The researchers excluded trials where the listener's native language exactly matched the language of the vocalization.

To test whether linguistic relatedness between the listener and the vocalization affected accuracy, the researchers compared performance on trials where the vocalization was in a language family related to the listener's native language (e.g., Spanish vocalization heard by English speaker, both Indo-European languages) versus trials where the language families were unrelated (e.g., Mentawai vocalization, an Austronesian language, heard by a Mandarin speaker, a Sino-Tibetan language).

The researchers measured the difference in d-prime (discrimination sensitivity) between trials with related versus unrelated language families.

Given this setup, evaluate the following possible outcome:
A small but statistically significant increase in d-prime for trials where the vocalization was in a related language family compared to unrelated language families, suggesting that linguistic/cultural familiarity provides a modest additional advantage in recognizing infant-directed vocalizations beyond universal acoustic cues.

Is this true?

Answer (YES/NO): YES